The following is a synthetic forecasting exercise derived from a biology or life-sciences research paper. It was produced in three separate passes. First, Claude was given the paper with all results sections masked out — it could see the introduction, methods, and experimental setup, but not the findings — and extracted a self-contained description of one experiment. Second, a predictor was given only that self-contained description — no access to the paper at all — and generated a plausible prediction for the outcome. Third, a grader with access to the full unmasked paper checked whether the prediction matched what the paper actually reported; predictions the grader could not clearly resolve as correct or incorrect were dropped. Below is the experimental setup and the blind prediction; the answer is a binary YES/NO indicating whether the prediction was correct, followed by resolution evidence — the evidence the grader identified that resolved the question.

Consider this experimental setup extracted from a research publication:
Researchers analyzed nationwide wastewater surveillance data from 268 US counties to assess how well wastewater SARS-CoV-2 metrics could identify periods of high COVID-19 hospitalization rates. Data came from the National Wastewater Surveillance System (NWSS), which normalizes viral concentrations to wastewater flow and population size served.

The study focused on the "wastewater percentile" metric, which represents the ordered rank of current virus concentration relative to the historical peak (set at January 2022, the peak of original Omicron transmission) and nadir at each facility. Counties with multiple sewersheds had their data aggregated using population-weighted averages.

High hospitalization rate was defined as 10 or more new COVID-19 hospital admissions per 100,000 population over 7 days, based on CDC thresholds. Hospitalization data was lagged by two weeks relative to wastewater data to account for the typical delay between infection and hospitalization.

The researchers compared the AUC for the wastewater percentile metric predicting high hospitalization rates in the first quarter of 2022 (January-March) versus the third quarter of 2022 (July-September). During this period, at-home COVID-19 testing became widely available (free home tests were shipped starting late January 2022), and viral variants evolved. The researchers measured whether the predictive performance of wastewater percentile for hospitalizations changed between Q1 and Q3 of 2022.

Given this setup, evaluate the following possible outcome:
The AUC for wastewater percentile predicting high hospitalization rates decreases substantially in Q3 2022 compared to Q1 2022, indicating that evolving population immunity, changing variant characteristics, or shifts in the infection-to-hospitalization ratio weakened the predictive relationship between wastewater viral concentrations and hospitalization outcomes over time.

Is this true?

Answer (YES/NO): YES